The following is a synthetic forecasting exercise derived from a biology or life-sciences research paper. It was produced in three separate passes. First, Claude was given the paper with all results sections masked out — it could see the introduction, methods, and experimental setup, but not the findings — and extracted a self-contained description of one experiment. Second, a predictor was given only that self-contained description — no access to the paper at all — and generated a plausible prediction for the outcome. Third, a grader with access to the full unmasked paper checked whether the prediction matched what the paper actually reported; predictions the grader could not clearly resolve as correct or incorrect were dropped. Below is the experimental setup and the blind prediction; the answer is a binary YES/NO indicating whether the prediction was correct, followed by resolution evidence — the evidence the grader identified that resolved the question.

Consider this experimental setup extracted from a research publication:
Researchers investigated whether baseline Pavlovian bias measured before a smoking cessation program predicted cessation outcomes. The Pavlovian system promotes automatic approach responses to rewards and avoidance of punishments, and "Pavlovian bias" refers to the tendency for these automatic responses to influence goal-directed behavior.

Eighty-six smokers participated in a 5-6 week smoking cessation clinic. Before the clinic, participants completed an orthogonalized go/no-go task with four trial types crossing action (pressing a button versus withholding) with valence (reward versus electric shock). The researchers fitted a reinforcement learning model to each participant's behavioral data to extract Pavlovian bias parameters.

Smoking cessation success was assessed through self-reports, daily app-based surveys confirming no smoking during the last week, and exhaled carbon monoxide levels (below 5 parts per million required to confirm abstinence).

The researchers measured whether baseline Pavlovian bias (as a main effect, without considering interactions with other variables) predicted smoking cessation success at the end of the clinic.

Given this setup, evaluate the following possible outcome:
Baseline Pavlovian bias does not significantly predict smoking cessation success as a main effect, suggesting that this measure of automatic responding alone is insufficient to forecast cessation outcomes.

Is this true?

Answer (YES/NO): YES